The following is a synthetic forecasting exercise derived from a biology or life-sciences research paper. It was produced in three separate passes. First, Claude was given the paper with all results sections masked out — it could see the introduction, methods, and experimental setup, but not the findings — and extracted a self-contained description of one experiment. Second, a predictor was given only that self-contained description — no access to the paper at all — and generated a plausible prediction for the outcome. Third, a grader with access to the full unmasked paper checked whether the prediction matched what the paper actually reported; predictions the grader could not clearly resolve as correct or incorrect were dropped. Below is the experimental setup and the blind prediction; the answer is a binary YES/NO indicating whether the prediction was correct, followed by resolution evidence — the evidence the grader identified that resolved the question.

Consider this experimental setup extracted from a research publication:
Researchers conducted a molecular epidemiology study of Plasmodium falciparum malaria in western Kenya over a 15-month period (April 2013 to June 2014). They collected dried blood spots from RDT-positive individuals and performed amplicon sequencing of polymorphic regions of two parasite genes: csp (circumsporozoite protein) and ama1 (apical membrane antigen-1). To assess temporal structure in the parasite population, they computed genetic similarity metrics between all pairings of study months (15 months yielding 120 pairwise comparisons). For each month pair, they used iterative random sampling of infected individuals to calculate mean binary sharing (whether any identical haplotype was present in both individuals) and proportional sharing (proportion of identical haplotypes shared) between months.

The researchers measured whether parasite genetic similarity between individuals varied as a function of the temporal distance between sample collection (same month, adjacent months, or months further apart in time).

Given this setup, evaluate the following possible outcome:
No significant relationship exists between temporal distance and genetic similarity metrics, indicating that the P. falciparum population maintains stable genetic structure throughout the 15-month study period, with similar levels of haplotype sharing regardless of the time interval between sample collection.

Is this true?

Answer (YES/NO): NO